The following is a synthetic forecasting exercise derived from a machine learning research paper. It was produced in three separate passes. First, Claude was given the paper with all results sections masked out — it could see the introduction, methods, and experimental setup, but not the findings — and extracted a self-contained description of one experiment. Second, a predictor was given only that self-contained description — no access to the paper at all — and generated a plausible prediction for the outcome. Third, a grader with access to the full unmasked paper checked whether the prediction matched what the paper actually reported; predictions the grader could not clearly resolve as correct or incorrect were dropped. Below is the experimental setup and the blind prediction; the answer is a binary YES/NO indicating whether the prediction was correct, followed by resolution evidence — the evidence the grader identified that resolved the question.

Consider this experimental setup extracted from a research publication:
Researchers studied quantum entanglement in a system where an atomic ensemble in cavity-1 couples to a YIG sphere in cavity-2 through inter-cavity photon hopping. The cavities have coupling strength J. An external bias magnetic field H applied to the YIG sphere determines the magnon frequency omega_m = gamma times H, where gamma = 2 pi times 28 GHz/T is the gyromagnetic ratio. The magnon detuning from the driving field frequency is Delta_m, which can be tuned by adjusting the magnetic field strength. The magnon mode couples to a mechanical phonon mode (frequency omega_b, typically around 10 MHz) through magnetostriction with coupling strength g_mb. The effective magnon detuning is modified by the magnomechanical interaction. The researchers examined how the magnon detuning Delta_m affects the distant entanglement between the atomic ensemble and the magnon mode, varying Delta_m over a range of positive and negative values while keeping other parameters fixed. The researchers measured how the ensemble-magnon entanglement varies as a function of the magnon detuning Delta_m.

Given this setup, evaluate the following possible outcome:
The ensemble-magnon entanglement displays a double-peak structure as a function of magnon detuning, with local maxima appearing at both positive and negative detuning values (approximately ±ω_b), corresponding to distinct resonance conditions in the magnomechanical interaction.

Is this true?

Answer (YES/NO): NO